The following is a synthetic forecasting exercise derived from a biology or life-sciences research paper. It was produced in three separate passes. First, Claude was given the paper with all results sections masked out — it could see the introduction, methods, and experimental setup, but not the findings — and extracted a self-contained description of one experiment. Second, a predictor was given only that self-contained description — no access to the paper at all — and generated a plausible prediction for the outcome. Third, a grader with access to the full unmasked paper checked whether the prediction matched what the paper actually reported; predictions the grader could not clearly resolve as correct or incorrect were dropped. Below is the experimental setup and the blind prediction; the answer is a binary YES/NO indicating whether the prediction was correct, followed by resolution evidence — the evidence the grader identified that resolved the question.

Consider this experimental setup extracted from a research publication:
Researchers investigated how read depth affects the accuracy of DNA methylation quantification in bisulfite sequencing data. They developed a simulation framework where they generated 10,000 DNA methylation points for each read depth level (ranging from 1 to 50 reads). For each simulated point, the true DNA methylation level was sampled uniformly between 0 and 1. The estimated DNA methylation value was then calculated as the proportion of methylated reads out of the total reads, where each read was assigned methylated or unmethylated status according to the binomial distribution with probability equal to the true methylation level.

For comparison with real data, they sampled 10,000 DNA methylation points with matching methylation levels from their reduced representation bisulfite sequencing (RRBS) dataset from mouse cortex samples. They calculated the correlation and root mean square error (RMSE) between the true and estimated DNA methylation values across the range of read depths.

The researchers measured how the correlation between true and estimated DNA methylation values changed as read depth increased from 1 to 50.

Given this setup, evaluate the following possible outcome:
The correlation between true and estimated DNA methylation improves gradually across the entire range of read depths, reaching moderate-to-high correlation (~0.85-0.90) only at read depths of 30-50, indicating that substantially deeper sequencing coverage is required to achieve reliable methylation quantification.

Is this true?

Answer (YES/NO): NO